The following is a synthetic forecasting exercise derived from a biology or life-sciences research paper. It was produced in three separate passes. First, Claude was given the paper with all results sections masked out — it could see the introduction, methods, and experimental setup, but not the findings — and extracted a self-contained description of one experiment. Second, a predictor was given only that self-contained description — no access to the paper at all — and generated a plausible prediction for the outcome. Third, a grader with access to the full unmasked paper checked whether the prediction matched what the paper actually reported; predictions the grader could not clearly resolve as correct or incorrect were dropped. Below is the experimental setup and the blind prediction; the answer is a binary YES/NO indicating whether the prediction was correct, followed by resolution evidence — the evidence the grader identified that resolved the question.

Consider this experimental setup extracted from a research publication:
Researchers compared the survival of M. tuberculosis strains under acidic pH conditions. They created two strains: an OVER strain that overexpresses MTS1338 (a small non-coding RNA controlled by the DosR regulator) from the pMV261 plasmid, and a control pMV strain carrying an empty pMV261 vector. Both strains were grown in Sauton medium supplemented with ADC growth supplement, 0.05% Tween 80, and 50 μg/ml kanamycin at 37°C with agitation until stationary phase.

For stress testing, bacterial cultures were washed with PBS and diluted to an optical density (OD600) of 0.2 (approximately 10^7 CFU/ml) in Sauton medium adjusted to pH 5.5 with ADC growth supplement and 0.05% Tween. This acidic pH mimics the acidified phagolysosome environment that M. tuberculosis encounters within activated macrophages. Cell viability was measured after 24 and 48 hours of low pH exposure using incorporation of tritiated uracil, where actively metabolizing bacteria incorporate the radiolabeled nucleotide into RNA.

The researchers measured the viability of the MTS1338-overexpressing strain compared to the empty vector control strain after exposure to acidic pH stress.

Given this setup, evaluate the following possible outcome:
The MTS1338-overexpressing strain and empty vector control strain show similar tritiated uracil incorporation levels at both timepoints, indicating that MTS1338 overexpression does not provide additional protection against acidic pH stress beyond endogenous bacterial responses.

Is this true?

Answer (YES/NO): NO